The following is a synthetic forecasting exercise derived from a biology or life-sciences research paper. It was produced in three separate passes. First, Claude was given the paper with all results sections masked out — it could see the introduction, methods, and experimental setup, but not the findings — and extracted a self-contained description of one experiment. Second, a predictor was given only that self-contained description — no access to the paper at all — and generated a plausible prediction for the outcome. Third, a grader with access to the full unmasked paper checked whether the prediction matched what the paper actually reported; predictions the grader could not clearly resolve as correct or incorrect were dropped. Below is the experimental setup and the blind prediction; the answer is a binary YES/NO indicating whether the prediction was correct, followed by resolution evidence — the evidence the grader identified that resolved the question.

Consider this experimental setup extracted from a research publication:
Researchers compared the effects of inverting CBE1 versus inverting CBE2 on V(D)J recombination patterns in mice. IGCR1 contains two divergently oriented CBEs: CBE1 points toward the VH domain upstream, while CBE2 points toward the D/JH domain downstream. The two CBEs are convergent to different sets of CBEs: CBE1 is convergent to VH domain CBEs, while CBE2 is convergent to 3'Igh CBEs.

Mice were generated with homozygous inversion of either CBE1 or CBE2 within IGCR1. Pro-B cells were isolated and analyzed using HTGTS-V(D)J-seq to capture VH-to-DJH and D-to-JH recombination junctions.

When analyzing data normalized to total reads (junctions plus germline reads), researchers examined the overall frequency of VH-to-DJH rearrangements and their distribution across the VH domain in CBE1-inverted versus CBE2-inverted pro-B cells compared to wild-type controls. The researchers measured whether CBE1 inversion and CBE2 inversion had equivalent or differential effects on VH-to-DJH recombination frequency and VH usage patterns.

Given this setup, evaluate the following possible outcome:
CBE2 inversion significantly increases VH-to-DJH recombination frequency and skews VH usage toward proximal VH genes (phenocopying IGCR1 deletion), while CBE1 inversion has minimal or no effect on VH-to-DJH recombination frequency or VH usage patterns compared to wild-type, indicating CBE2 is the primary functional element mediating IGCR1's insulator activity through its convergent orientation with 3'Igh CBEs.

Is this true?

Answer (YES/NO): NO